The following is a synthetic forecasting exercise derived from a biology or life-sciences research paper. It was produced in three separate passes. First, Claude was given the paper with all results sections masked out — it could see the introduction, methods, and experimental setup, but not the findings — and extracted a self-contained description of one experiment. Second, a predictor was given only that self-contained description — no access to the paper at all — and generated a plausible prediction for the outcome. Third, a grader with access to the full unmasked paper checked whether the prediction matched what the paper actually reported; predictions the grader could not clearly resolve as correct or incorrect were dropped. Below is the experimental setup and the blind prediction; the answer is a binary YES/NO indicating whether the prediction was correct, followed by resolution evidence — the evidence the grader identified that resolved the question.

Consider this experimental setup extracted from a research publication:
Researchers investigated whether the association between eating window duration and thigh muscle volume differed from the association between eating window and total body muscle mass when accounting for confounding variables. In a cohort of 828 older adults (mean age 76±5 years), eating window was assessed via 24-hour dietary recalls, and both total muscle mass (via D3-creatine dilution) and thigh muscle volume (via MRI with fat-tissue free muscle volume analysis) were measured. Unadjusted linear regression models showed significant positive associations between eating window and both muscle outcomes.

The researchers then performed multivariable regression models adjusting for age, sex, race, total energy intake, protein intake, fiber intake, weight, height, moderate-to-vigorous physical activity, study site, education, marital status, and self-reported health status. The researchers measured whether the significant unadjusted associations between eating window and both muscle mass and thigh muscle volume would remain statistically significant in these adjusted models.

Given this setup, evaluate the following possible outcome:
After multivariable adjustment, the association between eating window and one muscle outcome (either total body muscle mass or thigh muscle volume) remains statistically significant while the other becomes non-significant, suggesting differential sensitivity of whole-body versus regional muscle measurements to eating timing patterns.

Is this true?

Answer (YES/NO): YES